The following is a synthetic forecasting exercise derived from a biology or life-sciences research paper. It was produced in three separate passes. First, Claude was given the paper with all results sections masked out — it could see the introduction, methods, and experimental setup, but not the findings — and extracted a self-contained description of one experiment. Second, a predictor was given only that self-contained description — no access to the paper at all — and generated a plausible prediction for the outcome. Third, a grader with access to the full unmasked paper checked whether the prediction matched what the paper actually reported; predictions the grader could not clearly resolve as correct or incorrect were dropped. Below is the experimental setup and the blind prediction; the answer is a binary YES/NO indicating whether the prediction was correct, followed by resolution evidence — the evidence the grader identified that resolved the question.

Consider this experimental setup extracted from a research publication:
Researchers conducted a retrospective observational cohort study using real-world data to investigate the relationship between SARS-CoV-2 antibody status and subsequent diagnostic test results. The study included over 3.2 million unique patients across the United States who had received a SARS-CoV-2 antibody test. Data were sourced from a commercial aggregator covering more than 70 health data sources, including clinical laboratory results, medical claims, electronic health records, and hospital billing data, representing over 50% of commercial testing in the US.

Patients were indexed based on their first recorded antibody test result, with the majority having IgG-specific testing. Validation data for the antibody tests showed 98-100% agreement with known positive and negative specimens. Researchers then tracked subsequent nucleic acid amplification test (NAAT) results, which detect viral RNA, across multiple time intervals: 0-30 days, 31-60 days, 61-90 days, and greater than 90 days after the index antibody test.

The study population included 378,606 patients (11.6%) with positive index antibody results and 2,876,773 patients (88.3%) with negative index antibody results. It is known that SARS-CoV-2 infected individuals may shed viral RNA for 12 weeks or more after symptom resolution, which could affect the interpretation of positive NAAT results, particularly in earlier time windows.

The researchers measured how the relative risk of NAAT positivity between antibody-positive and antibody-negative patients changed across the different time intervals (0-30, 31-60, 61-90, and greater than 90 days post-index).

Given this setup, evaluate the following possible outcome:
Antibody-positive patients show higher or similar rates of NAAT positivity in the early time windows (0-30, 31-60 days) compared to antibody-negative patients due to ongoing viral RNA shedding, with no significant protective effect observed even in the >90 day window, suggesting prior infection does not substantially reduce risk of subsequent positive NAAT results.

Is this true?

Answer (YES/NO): NO